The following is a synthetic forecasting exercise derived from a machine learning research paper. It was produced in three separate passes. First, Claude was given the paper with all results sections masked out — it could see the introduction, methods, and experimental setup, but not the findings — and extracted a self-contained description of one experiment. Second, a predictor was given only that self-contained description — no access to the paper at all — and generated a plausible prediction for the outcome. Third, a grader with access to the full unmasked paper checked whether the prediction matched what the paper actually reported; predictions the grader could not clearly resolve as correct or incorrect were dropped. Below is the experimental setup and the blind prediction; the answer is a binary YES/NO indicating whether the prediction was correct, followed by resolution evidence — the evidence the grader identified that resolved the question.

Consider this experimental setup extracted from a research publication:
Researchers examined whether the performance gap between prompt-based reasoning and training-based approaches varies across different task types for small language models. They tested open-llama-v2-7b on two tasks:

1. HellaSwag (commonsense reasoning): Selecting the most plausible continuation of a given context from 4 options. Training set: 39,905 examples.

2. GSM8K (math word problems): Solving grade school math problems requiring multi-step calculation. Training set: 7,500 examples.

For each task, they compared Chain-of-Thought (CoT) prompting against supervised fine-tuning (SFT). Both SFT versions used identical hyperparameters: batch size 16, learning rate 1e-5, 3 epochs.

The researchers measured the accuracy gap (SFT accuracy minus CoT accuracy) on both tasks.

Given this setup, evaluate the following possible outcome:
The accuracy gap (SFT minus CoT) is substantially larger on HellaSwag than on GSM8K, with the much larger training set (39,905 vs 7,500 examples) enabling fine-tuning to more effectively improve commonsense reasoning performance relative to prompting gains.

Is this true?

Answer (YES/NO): YES